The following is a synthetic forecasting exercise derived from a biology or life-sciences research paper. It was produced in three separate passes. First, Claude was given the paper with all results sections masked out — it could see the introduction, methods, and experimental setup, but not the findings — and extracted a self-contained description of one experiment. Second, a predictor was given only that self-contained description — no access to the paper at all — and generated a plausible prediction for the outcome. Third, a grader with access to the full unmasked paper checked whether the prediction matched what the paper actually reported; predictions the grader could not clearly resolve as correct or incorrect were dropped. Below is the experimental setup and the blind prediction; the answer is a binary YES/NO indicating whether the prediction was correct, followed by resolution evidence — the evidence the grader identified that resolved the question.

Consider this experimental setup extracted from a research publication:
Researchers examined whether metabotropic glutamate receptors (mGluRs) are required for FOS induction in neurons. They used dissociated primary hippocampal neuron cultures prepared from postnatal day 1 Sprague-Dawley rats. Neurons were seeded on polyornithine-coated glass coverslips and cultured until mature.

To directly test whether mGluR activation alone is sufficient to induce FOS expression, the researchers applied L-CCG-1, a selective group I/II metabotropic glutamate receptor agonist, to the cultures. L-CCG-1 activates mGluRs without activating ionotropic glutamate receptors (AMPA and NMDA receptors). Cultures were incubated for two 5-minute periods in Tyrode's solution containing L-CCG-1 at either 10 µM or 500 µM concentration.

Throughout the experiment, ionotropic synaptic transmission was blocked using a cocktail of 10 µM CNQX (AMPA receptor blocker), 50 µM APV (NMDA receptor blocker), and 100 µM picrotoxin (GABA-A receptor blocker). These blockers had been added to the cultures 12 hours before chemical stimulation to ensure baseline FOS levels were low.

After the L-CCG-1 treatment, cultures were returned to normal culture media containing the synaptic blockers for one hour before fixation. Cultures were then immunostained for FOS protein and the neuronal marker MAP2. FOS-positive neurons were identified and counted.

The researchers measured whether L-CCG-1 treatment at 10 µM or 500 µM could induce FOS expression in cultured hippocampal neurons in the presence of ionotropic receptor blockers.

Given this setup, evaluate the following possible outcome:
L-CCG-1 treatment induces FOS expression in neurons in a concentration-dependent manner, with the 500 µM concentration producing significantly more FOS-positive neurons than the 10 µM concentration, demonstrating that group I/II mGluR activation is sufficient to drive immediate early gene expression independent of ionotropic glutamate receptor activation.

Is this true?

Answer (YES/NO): NO